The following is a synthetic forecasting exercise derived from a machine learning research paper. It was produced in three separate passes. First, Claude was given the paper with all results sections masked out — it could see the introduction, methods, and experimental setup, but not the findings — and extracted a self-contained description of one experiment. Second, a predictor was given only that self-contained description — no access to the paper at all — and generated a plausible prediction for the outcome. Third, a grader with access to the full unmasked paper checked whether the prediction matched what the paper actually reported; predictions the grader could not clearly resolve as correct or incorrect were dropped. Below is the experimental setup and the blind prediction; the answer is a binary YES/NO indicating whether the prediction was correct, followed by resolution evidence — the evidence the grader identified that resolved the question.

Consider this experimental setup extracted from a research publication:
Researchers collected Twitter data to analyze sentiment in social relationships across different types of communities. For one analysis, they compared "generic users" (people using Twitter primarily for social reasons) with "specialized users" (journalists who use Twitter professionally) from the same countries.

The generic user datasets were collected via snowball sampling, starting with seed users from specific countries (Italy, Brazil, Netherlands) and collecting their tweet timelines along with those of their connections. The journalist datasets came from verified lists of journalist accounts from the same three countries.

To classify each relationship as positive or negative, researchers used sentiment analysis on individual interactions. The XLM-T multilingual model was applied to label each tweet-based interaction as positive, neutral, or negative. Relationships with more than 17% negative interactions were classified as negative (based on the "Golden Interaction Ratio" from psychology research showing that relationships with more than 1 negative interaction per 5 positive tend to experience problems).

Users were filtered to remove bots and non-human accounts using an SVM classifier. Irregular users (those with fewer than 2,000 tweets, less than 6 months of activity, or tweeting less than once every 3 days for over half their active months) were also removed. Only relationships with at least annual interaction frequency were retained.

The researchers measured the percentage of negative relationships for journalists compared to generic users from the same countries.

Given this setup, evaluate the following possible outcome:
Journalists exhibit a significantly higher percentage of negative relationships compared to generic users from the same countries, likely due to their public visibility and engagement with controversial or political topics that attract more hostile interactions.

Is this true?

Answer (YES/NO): NO